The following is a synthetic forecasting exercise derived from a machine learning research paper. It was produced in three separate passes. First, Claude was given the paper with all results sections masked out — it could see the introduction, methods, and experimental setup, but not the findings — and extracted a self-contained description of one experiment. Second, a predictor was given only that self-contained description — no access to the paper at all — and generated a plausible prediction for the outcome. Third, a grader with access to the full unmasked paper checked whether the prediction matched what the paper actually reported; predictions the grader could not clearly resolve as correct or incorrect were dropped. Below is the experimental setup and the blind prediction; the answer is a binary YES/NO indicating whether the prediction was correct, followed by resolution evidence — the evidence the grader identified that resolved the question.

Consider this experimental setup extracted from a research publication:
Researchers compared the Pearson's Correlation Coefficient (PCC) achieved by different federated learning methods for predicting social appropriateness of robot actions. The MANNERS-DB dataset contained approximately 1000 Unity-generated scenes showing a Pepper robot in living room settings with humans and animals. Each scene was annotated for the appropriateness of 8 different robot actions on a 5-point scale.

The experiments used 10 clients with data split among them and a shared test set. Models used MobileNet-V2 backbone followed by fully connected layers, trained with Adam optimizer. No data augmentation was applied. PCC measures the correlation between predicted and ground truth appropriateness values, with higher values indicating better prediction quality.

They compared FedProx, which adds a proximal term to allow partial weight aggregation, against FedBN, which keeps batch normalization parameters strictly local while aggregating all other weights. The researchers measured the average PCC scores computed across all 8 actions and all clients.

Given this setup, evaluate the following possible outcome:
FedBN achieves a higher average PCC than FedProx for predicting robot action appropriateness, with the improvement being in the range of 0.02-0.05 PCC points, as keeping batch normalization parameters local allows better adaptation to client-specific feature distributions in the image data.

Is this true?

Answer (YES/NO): NO